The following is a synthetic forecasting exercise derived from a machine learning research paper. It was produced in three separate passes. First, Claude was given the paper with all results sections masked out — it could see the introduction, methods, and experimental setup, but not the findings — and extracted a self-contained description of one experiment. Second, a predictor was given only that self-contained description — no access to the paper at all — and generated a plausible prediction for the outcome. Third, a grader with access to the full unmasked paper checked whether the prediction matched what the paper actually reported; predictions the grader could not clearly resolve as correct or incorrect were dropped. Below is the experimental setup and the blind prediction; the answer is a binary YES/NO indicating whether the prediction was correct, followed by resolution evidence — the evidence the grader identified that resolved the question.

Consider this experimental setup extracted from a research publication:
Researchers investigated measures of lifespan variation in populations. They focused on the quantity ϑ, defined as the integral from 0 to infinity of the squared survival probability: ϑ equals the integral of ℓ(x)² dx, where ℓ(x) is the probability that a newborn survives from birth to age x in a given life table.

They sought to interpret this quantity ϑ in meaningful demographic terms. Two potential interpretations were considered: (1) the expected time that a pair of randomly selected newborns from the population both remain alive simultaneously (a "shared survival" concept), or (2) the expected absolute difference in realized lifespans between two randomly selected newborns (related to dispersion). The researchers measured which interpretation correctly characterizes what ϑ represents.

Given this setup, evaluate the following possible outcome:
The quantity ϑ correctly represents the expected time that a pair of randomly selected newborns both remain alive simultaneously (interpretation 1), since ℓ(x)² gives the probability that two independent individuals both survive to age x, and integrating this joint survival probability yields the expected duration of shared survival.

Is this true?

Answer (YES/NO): YES